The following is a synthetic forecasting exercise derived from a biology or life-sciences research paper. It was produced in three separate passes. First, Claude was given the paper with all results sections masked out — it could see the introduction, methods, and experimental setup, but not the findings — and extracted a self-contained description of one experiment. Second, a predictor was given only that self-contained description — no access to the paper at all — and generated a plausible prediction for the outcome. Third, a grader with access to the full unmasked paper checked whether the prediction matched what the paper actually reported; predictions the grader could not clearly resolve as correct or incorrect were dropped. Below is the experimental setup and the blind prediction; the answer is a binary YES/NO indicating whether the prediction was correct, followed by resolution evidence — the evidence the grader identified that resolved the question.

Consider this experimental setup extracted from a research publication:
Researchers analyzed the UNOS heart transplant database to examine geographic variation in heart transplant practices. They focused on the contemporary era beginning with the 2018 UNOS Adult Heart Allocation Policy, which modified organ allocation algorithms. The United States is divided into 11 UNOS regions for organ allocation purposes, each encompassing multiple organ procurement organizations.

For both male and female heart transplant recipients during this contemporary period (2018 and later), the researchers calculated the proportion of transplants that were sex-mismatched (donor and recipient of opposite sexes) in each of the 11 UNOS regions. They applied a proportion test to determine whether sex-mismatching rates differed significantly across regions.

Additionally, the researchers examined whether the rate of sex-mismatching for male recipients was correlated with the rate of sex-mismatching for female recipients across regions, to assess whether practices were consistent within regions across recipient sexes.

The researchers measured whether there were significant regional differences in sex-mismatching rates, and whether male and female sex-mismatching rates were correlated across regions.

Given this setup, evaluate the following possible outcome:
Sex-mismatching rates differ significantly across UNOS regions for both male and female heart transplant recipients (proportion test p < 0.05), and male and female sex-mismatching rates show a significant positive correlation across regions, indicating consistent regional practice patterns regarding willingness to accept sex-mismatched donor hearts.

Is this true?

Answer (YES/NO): NO